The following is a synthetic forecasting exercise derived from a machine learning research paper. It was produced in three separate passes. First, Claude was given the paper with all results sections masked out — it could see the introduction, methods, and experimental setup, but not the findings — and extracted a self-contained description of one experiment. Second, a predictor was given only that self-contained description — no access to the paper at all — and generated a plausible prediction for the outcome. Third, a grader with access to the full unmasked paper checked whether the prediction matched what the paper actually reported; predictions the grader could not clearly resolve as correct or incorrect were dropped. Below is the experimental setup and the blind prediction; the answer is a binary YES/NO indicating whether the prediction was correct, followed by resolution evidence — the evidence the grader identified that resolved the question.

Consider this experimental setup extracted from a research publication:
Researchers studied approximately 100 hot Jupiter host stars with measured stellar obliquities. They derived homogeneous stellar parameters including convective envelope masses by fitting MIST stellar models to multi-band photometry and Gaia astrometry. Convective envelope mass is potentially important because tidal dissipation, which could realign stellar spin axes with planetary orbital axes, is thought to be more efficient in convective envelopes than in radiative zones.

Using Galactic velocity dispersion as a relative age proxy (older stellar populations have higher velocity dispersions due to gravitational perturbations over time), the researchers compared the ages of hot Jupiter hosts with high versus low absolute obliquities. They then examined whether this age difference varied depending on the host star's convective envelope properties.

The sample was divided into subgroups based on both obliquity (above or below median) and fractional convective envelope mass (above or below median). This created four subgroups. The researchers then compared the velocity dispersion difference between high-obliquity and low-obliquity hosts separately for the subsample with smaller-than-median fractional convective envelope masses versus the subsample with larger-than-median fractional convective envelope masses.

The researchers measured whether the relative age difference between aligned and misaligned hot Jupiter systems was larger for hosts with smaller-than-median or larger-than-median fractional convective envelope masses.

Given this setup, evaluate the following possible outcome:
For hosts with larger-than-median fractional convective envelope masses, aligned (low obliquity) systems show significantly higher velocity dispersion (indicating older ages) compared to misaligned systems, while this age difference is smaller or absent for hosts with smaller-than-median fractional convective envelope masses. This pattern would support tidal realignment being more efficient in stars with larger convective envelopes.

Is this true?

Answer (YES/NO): NO